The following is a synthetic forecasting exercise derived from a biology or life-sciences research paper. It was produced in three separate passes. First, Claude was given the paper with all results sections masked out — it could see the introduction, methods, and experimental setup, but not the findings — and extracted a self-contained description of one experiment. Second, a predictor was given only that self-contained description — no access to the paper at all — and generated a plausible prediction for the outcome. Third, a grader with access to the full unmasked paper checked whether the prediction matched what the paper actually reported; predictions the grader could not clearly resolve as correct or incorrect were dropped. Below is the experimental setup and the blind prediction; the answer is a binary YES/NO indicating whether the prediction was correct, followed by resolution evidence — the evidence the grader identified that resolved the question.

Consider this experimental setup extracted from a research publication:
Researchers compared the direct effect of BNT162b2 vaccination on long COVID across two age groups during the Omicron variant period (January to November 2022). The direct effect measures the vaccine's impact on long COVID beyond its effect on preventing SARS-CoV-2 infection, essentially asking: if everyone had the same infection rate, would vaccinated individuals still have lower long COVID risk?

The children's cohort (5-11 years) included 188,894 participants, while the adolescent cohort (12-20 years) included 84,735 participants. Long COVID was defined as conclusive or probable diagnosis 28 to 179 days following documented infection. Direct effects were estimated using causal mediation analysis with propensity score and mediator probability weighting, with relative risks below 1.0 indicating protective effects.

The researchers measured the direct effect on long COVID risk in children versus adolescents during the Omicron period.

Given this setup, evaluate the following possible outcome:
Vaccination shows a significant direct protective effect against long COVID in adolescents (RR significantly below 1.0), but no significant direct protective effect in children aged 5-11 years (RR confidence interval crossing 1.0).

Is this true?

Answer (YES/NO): NO